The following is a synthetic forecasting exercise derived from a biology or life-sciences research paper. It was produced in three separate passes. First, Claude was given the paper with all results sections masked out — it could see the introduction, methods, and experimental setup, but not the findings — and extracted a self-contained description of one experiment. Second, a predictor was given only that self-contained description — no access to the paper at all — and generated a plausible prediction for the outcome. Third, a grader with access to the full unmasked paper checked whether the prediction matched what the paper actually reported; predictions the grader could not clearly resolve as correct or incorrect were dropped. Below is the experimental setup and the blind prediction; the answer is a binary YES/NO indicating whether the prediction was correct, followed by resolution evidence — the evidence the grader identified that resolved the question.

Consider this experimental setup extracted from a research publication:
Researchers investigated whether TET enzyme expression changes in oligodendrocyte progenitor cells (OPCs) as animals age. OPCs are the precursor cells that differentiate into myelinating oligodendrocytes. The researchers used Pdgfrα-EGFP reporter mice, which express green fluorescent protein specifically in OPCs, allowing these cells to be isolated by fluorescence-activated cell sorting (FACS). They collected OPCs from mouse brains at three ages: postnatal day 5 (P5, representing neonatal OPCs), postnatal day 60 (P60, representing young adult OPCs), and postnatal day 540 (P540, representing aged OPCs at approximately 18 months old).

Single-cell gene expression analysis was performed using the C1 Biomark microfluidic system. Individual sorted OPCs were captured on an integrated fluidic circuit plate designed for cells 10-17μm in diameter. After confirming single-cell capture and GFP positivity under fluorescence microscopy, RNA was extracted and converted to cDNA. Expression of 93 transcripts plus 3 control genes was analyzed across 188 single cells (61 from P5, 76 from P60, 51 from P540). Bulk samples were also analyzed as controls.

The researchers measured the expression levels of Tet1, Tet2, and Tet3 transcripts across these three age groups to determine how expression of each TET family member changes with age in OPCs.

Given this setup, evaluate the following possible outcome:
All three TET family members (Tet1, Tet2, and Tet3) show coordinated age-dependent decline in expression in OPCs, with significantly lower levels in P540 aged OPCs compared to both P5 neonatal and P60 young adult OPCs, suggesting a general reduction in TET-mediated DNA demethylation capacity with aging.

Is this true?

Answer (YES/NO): NO